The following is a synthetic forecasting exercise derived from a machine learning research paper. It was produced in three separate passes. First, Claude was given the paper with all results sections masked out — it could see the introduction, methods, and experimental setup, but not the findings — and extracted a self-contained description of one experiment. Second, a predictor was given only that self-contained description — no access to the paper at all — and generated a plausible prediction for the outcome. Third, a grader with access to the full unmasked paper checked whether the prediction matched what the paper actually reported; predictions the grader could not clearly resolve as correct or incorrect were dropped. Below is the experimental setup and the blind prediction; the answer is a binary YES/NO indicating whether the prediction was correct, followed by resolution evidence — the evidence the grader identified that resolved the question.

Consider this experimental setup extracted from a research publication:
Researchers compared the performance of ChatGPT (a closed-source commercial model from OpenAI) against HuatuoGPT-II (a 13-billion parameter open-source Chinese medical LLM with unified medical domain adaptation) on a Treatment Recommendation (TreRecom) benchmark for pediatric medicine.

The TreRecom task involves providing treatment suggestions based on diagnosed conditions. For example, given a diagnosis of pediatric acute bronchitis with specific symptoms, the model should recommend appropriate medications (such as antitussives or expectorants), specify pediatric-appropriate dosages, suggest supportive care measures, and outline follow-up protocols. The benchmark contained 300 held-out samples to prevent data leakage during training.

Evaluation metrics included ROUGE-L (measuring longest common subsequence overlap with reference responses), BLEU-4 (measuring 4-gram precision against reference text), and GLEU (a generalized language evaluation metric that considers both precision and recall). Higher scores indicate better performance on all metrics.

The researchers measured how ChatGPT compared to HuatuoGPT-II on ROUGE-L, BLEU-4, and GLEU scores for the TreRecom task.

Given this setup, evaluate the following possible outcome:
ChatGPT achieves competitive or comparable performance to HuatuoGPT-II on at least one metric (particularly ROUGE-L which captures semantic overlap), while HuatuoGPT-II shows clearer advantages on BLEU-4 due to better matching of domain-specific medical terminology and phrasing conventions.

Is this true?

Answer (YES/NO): NO